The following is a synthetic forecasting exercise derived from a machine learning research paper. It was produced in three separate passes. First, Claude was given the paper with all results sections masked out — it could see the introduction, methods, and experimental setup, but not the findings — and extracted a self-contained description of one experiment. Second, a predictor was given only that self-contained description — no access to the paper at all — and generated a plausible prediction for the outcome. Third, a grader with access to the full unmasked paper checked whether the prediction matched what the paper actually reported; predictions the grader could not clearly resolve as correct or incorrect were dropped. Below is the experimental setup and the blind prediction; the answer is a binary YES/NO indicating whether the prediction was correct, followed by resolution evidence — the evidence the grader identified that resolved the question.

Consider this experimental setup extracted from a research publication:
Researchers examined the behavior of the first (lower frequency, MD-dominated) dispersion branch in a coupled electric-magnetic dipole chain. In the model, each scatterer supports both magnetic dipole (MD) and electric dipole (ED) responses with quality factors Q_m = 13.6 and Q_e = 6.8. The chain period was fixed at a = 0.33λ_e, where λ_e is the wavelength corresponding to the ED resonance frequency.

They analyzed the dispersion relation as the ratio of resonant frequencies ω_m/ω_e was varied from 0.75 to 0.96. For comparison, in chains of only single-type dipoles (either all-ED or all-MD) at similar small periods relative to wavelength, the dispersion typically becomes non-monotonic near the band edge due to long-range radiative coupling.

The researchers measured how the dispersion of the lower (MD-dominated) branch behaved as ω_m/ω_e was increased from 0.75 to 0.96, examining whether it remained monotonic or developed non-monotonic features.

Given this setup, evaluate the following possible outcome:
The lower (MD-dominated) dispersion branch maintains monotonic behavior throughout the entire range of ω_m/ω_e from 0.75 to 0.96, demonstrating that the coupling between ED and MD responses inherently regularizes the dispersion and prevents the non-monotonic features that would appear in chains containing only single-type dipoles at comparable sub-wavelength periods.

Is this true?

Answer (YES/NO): YES